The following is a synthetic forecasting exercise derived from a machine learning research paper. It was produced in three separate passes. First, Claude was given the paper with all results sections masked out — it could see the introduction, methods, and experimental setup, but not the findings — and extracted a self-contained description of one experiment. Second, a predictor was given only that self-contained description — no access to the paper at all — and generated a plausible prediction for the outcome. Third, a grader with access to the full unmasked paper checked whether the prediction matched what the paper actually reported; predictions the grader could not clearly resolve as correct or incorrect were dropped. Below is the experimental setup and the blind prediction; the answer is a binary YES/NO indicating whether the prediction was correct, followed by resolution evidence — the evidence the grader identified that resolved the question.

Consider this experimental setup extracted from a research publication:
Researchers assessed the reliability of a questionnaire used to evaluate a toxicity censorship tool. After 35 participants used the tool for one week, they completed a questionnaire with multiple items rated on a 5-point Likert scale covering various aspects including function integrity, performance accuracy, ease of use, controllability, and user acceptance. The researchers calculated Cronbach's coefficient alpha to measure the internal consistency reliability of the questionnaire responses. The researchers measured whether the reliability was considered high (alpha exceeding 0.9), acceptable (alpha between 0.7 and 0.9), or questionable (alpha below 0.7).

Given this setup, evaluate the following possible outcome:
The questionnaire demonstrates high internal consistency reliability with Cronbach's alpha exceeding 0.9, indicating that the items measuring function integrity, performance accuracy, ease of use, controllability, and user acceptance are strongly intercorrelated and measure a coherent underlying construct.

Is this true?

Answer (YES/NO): YES